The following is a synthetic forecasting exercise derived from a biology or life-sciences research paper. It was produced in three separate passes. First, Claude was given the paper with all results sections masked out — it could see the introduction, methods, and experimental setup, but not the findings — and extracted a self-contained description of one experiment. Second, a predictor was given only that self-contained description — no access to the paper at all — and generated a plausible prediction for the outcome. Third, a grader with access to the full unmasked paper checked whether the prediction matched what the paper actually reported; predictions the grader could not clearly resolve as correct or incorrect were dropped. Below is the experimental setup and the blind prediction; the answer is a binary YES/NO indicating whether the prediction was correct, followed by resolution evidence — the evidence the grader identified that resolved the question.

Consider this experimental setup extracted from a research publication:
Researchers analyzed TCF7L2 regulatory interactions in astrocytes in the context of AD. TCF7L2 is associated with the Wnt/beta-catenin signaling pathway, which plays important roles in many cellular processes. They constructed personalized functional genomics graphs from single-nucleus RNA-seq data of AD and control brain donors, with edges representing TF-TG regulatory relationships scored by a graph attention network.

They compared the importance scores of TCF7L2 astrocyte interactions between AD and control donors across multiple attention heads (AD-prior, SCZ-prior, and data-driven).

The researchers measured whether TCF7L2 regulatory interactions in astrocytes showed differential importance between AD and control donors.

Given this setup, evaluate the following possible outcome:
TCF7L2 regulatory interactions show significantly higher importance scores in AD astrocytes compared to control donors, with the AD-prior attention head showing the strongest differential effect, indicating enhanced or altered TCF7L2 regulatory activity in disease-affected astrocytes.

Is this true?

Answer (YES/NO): NO